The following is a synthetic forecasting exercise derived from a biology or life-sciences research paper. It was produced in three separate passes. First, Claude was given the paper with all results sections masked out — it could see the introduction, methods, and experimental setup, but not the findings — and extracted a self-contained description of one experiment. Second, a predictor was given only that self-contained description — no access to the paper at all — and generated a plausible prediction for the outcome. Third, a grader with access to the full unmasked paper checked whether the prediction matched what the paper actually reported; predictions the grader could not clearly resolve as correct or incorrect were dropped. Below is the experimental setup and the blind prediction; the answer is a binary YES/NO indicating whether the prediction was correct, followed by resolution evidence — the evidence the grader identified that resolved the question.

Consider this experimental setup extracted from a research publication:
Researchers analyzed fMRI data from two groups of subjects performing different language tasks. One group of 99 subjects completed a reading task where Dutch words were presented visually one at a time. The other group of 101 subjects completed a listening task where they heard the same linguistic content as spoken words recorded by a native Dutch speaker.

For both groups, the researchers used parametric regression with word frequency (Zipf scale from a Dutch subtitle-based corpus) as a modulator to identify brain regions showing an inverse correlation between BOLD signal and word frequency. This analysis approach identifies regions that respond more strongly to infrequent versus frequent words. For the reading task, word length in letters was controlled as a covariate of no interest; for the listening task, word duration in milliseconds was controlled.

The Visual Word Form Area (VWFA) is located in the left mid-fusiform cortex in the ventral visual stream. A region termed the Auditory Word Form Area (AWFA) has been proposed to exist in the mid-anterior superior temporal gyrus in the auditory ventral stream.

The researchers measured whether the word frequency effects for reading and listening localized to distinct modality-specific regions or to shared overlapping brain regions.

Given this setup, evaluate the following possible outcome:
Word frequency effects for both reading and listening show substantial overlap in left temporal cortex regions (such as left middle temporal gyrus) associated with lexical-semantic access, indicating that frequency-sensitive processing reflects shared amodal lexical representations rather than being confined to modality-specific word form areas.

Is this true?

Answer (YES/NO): NO